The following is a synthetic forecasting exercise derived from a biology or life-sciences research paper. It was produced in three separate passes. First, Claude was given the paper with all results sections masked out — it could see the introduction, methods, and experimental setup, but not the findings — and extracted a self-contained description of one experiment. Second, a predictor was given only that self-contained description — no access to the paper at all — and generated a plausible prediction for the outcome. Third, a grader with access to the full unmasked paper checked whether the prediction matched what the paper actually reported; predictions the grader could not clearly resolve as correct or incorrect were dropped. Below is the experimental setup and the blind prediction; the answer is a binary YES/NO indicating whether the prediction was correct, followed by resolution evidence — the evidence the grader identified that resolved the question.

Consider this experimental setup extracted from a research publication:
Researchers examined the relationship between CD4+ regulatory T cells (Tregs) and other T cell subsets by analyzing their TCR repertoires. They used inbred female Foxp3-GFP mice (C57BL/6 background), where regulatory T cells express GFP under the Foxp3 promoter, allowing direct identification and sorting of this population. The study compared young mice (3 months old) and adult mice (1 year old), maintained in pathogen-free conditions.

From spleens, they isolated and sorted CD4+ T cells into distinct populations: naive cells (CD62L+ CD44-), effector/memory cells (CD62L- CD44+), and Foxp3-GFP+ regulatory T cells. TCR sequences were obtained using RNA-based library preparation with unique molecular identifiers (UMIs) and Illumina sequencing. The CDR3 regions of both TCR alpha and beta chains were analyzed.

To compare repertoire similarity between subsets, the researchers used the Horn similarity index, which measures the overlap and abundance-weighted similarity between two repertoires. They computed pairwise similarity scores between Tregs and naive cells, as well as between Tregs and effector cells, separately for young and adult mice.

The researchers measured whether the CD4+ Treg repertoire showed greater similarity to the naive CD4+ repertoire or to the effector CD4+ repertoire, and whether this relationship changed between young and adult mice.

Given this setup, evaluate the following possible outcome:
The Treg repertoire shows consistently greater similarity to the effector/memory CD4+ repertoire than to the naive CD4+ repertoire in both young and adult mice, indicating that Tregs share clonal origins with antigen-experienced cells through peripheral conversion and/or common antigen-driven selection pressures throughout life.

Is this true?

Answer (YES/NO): NO